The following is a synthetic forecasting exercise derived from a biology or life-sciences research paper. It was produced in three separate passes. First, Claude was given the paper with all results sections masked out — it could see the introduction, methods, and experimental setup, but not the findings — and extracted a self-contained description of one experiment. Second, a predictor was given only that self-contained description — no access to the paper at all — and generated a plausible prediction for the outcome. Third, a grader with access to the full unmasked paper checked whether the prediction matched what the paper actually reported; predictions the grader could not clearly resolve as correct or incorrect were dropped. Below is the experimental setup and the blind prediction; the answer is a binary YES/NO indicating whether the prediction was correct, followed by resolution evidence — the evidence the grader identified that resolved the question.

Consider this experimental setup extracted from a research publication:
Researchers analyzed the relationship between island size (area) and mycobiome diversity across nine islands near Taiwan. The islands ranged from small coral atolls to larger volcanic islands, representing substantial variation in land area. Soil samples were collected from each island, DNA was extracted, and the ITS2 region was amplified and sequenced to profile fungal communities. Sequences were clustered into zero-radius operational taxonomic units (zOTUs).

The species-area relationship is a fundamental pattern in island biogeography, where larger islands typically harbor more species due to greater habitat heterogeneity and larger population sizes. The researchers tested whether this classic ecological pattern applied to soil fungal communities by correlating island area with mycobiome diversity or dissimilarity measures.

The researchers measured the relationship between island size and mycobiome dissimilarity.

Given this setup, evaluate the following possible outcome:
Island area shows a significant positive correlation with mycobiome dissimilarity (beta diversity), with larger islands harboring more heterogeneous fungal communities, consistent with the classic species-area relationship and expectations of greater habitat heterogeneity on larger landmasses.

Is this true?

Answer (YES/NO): NO